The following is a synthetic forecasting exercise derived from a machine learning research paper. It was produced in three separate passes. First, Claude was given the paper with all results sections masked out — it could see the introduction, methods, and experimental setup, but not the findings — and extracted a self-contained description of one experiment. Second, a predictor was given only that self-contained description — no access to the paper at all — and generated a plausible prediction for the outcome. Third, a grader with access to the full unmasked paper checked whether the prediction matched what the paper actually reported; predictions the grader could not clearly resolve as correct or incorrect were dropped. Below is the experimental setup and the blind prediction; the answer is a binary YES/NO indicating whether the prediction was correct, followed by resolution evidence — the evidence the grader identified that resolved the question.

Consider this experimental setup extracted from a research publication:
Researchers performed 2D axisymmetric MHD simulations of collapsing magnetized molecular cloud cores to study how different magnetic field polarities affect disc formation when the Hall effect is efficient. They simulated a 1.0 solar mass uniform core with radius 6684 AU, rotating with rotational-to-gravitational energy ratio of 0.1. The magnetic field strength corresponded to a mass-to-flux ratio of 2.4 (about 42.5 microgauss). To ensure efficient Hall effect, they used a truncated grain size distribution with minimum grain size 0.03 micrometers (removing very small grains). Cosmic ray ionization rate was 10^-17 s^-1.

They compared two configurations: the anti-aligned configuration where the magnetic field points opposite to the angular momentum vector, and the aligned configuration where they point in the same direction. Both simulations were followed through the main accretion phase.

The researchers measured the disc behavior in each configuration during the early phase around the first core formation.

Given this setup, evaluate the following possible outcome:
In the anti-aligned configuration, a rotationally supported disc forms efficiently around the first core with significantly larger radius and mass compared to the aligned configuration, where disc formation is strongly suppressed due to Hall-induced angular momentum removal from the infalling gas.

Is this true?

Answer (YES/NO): YES